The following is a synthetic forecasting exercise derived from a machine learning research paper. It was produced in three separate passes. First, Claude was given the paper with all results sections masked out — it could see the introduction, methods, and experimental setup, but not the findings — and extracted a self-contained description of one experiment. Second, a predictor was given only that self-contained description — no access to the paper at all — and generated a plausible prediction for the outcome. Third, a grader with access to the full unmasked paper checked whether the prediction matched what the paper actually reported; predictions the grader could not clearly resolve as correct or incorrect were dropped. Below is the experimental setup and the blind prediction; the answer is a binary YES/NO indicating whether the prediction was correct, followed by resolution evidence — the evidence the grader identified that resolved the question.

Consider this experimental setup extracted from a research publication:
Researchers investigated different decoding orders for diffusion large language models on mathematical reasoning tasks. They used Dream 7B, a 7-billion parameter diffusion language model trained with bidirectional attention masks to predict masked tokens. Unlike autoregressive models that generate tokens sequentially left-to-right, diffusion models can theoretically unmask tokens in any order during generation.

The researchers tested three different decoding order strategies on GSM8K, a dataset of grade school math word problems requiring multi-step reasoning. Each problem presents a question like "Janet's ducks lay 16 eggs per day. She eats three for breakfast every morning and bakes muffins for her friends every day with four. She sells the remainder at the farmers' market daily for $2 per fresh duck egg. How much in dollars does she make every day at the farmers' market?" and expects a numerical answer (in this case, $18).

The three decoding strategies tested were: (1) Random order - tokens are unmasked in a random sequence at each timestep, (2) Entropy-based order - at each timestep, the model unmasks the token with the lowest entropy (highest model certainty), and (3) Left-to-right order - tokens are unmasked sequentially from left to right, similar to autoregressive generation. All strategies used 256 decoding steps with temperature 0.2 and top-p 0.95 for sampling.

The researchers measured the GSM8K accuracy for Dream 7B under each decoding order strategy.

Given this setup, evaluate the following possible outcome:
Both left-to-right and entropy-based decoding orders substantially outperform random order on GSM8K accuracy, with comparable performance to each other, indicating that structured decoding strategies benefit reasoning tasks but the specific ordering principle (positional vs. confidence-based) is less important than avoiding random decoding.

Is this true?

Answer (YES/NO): YES